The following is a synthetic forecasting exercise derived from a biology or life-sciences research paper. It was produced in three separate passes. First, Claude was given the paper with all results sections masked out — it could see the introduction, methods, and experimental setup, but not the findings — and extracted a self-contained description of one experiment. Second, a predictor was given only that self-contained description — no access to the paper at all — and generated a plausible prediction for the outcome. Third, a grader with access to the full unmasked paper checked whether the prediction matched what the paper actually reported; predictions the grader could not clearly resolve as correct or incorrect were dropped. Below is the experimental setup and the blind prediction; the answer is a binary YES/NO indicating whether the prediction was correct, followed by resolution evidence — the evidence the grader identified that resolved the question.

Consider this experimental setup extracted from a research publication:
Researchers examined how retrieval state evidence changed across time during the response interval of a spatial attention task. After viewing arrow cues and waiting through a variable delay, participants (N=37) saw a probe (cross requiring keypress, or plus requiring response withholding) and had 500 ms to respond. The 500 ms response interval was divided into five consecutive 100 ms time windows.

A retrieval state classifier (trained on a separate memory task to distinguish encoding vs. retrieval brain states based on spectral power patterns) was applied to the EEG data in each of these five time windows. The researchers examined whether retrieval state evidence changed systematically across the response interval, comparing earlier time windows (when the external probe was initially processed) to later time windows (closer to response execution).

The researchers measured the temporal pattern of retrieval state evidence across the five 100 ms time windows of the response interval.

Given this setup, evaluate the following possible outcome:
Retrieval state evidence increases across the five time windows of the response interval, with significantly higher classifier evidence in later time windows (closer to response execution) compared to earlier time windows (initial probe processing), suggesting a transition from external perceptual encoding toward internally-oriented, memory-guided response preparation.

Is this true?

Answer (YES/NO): YES